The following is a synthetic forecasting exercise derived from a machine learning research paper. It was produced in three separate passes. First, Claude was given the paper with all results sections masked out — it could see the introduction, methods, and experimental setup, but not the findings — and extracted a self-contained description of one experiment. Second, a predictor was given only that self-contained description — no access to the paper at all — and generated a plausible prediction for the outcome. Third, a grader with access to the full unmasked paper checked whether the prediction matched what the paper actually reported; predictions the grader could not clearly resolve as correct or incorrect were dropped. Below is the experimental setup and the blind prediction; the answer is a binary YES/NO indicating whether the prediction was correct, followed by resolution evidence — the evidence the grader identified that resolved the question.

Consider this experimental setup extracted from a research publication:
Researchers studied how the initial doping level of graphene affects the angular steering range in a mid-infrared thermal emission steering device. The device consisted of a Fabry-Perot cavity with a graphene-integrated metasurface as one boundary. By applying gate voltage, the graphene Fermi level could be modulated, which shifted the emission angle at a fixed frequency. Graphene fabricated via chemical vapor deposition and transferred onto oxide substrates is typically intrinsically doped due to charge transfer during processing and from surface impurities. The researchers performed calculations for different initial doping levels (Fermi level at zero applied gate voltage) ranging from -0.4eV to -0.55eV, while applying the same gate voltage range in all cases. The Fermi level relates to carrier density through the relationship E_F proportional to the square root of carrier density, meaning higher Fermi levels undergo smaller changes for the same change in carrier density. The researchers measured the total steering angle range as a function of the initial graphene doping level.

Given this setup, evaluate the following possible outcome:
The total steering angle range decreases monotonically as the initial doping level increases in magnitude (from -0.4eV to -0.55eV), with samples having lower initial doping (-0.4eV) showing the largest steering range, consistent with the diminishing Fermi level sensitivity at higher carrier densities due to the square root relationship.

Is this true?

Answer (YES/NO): YES